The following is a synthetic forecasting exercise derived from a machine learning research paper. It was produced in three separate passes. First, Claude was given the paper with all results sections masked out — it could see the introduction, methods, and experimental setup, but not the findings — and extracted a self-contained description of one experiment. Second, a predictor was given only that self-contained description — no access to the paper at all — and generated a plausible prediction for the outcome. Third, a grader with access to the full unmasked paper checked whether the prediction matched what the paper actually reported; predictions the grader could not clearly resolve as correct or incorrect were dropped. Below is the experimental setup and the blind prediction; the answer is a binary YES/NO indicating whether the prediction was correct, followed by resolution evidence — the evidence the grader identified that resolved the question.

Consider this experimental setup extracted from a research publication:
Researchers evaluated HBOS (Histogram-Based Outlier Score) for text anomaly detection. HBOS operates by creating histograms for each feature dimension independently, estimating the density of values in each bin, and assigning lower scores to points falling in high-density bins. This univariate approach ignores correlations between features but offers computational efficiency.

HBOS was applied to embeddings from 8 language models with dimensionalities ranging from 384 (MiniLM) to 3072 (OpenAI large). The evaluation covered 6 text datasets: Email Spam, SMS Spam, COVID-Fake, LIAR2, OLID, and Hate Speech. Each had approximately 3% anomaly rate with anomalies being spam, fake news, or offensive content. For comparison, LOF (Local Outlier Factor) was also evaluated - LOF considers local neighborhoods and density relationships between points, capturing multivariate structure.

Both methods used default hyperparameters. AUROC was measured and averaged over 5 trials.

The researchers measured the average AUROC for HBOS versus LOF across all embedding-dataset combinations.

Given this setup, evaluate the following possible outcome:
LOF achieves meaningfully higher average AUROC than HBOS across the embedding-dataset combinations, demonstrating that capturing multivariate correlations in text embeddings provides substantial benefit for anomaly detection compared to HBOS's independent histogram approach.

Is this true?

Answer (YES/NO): NO